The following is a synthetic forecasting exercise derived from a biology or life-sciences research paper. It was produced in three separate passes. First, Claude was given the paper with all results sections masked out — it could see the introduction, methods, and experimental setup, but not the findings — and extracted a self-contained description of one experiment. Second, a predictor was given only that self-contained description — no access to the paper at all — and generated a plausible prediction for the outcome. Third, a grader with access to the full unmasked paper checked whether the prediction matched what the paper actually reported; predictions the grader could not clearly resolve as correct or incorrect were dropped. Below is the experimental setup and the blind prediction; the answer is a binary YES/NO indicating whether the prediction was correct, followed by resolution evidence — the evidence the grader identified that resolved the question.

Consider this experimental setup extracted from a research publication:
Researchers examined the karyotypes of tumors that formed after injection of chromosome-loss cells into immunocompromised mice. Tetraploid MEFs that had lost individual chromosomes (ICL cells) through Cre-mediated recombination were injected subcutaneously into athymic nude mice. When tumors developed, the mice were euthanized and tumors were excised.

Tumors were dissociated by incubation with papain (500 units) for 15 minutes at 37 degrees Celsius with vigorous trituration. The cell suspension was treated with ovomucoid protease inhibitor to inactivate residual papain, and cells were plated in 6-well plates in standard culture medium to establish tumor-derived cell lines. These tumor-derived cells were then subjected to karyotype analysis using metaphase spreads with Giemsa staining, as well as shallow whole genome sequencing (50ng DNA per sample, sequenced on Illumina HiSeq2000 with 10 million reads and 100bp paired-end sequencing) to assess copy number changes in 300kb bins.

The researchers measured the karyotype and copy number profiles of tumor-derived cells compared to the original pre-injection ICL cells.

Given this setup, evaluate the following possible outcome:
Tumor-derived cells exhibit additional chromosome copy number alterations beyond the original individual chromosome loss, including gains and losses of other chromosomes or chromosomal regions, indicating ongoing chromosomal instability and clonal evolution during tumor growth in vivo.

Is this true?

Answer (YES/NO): NO